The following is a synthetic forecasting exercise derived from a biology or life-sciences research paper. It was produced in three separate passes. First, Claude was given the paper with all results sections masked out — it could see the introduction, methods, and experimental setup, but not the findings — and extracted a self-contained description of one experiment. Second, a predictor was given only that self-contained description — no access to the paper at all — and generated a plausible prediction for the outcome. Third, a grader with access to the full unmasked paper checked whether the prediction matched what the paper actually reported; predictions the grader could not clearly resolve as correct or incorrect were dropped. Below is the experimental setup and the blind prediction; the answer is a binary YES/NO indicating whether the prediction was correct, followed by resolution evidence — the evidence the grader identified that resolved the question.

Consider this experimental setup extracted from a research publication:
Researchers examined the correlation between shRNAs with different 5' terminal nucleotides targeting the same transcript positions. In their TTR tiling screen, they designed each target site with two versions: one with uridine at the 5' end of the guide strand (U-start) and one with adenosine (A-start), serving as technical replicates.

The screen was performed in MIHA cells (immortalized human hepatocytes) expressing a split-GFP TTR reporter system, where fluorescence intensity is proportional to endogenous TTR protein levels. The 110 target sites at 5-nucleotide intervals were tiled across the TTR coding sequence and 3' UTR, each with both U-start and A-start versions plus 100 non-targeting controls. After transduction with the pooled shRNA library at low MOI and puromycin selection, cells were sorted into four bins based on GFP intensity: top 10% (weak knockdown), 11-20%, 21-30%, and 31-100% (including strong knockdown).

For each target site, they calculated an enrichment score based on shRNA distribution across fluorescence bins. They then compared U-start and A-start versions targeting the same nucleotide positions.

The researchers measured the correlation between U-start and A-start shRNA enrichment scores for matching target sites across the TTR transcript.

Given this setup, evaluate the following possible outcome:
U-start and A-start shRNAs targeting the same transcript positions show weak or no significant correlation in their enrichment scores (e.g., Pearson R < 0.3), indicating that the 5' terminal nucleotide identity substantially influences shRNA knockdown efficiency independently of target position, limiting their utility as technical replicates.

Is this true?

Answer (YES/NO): NO